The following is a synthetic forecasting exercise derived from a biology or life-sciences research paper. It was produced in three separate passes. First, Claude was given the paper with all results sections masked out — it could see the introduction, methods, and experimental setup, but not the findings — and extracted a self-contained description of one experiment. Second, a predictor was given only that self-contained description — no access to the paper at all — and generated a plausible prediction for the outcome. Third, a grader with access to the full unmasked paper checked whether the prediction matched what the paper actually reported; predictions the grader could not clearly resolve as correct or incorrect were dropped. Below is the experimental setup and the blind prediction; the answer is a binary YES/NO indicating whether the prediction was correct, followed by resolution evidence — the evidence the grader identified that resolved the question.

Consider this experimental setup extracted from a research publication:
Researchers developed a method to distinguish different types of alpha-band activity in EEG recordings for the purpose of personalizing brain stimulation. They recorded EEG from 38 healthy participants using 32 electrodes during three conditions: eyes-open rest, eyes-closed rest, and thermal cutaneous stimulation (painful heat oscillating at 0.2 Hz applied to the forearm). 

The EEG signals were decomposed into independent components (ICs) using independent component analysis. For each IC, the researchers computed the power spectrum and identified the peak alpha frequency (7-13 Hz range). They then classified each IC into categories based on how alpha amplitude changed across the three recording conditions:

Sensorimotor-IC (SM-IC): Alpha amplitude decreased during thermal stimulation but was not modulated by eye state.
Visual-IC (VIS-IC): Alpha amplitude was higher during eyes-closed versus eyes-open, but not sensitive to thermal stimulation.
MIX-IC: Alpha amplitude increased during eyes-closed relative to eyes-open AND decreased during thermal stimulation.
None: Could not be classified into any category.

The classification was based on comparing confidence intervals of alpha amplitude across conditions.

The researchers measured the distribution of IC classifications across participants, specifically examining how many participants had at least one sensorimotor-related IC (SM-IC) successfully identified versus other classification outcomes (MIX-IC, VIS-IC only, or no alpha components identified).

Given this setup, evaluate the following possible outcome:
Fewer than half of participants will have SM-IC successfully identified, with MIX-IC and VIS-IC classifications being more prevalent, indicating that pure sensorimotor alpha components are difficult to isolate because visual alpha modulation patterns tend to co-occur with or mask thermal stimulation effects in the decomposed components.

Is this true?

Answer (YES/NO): NO